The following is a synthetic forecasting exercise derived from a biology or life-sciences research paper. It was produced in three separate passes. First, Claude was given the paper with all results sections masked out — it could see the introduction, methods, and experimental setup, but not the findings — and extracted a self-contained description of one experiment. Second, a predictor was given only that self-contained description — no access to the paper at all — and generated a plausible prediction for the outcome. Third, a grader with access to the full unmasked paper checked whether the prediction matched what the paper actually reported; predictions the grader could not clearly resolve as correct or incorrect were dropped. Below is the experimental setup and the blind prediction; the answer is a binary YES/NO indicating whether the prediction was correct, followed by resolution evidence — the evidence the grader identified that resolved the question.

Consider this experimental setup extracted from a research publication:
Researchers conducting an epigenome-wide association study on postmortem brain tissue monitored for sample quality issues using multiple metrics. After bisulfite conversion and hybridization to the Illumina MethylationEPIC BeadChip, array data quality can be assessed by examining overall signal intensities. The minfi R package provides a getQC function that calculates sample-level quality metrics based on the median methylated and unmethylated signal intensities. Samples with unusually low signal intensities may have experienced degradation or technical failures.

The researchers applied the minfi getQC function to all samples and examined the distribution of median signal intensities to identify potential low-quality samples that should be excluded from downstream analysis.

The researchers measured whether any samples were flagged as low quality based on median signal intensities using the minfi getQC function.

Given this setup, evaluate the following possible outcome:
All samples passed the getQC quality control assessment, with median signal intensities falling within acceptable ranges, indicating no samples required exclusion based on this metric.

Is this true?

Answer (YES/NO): NO